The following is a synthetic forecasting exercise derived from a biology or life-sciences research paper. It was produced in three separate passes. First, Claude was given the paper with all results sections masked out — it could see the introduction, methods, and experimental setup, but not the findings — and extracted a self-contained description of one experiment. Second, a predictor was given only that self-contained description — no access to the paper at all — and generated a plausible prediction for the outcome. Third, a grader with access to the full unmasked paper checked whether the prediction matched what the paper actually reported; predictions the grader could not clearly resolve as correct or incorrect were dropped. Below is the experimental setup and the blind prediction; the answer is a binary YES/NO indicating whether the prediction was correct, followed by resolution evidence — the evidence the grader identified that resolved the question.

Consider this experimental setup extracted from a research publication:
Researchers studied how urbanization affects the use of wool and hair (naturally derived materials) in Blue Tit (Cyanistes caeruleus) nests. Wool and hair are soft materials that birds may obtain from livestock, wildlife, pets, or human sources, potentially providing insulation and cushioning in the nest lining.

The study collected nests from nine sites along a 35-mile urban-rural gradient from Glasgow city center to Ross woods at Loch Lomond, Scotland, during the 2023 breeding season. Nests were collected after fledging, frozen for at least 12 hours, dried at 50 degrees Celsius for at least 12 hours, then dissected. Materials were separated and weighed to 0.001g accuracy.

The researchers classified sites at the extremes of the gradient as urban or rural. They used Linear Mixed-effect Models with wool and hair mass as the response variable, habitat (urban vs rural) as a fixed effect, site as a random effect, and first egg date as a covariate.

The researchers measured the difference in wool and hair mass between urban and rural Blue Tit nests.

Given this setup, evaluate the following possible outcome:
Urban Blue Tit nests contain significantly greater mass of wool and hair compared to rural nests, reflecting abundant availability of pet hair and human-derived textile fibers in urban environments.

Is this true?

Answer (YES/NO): NO